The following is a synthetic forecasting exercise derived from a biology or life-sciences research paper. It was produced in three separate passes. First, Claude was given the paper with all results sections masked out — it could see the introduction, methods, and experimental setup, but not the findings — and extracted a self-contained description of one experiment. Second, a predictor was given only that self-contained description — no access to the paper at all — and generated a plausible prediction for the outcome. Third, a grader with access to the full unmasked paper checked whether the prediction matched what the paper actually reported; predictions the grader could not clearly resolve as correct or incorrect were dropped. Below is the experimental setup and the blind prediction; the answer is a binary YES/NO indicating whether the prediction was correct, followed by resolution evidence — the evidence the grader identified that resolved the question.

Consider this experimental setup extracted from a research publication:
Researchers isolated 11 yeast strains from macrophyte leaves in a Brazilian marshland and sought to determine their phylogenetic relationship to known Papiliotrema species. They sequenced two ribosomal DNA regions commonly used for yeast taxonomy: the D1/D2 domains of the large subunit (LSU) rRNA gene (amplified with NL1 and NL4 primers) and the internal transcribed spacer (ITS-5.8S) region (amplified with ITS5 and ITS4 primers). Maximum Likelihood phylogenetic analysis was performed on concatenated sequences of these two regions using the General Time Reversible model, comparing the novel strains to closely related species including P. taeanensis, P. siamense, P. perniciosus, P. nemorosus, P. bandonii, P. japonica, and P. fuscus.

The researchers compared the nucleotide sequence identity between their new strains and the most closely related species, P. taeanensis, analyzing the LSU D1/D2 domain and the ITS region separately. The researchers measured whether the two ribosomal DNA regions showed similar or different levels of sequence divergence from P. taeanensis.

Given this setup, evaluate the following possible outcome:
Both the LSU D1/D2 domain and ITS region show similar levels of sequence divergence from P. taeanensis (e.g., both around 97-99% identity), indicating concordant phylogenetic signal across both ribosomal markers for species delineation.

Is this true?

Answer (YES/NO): NO